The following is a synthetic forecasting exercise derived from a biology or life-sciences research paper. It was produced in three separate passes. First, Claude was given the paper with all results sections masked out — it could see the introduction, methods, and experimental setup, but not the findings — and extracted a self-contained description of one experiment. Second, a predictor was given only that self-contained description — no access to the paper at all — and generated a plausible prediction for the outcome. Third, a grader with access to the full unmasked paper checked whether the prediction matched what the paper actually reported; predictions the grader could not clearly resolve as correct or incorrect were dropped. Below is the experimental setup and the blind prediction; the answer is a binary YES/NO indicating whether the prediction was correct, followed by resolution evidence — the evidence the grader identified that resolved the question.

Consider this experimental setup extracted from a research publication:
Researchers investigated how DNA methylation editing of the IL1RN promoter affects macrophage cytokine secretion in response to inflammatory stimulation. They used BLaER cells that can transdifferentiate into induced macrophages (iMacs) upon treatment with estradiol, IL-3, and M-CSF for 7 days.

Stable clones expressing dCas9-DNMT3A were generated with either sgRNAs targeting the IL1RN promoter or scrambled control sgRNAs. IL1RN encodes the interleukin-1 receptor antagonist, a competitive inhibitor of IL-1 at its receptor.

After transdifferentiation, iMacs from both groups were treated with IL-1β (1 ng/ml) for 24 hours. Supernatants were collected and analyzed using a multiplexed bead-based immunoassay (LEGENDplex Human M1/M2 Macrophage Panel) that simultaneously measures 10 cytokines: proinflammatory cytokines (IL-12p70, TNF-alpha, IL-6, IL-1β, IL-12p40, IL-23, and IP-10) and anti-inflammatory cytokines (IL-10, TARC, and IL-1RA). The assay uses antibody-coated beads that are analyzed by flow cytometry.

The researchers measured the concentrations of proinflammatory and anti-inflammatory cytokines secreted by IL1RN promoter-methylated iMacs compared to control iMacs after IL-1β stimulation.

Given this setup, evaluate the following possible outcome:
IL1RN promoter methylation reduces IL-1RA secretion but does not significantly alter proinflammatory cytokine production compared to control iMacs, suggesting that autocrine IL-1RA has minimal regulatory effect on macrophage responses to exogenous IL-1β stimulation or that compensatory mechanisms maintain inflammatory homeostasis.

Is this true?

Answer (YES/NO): NO